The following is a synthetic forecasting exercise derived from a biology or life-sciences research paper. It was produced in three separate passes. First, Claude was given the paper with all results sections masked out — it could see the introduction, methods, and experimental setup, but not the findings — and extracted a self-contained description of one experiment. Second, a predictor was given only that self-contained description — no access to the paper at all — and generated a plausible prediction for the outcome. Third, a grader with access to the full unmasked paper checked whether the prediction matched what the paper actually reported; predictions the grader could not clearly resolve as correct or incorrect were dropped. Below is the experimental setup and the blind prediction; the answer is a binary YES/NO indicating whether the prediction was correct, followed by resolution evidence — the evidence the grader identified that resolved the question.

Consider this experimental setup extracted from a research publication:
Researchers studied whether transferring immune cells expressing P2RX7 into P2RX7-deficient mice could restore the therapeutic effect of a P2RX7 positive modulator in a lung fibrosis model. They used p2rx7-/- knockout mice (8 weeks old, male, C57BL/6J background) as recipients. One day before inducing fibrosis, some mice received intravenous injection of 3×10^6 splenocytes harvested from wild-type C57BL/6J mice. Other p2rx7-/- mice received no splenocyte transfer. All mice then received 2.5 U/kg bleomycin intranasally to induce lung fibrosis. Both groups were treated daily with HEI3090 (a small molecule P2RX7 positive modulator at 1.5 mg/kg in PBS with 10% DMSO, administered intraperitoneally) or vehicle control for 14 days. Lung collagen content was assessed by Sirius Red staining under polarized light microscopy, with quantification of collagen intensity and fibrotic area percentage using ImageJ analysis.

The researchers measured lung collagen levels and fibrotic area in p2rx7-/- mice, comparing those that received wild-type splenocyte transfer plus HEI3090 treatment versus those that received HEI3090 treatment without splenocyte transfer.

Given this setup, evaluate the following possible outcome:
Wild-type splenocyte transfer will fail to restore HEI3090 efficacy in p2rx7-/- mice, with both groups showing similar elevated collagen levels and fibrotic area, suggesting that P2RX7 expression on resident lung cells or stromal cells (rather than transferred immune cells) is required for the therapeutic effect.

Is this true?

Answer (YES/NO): NO